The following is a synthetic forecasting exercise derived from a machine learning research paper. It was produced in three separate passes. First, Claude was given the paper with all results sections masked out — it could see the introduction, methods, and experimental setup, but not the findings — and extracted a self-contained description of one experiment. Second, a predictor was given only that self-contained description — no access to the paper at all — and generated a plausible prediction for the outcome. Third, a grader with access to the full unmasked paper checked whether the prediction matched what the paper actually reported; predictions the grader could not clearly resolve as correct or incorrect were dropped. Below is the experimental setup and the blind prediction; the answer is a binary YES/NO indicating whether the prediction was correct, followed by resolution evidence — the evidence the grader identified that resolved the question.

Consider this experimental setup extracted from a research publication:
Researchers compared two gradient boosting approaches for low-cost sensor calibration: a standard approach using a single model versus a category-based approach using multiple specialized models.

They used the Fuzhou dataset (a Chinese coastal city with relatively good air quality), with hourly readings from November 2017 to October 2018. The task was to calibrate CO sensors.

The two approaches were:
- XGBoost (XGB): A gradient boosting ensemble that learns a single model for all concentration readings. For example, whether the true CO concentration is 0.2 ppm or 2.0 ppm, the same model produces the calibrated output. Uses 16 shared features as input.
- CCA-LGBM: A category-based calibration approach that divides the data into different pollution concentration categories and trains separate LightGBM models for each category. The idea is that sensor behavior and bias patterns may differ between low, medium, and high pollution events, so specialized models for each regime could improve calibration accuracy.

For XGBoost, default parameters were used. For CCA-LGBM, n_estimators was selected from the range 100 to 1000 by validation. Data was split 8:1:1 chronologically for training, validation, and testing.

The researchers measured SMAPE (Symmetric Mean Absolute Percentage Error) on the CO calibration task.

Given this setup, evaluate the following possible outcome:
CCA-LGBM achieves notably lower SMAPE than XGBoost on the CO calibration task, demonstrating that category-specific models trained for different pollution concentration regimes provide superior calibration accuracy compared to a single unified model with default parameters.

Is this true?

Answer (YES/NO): NO